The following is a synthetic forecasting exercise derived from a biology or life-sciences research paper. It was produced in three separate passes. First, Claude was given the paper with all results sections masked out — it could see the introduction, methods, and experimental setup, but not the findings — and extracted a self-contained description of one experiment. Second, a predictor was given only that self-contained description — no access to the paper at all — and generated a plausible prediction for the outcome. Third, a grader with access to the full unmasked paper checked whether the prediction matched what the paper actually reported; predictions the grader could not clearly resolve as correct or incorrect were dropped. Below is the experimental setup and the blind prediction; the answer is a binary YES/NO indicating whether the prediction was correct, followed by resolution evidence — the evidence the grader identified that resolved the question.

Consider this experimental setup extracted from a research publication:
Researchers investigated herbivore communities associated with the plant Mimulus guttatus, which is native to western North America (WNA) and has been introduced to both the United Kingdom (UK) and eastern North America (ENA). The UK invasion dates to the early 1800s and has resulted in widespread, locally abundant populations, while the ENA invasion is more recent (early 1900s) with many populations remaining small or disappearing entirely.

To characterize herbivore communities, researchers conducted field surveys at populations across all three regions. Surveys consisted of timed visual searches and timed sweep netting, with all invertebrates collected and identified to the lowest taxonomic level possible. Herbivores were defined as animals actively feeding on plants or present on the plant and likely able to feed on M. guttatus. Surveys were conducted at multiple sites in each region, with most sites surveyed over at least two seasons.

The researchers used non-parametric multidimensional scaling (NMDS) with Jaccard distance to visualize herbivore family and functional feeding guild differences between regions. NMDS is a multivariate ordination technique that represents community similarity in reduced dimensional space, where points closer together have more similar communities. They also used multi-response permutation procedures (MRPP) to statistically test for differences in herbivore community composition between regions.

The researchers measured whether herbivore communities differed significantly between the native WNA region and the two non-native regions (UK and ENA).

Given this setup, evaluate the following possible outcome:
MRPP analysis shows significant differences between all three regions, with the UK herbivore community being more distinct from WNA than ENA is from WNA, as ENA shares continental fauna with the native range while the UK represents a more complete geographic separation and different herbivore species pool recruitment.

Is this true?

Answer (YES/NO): NO